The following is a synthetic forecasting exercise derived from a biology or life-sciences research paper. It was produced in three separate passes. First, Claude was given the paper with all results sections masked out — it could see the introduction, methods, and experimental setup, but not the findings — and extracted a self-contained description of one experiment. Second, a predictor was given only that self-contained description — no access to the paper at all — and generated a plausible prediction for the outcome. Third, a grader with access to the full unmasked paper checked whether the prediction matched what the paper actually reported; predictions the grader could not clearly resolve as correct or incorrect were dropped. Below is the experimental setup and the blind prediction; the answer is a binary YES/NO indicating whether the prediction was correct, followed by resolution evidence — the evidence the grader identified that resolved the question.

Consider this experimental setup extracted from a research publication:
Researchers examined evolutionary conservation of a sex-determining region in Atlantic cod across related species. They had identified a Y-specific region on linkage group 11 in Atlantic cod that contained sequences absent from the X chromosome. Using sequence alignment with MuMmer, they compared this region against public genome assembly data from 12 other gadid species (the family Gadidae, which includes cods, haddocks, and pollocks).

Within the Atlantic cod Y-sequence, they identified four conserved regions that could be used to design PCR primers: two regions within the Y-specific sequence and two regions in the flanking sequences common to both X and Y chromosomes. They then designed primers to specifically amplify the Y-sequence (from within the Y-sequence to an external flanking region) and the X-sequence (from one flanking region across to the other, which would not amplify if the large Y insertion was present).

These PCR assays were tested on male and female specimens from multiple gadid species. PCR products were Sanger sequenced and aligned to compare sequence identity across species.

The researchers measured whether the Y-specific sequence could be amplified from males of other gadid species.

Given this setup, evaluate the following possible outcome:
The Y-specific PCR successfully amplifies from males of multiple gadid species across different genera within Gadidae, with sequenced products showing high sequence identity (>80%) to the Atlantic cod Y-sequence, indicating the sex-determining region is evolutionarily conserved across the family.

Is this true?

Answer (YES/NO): NO